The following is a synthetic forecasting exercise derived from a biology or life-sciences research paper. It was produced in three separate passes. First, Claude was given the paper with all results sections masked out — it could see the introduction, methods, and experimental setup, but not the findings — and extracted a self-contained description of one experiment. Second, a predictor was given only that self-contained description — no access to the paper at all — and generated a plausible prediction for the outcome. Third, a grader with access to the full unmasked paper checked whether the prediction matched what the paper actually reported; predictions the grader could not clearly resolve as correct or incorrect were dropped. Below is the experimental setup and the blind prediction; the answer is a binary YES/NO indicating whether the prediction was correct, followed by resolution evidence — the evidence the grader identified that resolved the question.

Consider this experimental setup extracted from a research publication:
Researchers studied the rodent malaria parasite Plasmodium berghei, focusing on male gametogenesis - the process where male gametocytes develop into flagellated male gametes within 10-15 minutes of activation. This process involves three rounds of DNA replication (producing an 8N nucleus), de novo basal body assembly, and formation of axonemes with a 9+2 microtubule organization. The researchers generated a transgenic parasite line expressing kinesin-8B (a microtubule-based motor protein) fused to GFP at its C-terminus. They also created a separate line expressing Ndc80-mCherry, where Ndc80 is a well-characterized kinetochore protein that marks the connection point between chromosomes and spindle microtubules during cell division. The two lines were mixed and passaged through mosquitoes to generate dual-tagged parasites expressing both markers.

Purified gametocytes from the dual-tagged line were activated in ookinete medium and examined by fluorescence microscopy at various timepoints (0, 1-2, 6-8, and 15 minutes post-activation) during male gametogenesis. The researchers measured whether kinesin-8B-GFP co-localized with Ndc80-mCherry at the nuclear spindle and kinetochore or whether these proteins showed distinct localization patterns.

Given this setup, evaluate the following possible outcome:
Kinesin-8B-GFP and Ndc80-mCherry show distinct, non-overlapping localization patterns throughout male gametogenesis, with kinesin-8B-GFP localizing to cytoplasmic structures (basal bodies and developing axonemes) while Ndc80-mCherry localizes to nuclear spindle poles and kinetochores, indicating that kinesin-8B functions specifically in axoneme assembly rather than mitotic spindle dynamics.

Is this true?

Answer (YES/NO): YES